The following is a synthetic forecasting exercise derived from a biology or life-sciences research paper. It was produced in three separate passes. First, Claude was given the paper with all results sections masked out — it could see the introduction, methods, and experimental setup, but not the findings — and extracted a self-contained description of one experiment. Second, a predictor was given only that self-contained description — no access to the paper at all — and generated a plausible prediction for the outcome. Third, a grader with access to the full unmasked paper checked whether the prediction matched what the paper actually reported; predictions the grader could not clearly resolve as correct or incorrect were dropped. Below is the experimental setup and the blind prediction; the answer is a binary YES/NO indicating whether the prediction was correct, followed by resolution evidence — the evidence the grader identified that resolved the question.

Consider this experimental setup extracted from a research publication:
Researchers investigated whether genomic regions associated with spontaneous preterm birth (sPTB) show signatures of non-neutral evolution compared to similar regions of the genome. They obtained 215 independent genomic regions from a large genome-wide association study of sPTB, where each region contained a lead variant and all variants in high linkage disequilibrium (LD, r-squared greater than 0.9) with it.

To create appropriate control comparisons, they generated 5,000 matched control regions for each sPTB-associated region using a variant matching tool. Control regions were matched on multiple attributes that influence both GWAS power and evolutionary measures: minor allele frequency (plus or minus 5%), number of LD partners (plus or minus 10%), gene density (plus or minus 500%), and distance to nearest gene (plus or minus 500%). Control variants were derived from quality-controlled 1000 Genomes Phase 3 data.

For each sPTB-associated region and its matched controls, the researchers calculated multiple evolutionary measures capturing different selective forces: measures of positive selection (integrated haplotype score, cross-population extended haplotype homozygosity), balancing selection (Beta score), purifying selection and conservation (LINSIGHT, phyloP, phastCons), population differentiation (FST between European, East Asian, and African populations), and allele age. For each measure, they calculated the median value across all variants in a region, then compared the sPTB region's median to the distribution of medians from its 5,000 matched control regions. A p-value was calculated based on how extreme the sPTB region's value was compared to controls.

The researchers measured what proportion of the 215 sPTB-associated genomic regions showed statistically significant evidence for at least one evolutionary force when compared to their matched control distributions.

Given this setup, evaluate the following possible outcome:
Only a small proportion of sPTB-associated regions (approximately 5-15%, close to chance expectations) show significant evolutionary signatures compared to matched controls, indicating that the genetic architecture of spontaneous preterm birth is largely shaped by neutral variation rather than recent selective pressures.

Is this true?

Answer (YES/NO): NO